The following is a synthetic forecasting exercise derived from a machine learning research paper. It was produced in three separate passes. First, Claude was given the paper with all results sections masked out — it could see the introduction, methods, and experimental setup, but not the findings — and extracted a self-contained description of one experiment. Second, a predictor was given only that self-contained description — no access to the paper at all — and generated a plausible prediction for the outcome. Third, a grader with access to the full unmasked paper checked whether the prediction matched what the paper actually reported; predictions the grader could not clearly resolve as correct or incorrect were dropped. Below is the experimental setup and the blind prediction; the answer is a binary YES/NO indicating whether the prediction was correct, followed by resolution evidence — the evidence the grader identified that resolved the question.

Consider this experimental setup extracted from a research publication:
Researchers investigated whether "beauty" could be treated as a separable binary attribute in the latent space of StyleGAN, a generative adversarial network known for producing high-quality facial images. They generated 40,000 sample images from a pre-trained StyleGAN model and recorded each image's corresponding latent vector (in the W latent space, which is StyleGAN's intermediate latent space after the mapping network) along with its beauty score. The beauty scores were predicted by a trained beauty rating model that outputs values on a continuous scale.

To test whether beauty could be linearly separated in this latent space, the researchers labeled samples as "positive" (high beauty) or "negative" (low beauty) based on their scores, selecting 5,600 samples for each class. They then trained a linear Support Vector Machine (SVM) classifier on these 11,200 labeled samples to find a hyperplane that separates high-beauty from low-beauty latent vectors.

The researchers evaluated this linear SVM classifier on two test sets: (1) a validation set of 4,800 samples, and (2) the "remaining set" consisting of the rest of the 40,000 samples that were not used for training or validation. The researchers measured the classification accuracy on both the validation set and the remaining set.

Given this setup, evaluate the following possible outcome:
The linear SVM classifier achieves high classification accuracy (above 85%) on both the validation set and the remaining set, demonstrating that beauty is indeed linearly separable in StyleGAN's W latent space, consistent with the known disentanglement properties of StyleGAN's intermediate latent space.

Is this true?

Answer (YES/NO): NO